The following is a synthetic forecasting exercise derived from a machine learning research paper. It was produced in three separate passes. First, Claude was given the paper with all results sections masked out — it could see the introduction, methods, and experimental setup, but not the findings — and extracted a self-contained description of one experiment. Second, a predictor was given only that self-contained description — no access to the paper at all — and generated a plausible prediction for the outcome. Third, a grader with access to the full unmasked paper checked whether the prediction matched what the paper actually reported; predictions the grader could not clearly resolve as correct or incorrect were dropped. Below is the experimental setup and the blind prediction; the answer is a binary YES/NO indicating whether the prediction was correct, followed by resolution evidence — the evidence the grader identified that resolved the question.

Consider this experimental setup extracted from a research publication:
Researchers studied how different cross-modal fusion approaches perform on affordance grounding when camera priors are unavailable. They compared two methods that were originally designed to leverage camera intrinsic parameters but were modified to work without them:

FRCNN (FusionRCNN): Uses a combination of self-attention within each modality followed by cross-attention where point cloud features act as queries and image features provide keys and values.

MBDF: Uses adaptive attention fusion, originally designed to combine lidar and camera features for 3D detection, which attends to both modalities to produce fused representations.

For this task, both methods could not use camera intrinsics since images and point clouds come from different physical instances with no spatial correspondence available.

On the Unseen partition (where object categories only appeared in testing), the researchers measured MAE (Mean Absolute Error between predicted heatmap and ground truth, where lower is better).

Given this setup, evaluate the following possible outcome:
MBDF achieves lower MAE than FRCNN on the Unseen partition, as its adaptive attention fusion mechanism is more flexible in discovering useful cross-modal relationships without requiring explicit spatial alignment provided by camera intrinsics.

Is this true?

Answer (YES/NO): NO